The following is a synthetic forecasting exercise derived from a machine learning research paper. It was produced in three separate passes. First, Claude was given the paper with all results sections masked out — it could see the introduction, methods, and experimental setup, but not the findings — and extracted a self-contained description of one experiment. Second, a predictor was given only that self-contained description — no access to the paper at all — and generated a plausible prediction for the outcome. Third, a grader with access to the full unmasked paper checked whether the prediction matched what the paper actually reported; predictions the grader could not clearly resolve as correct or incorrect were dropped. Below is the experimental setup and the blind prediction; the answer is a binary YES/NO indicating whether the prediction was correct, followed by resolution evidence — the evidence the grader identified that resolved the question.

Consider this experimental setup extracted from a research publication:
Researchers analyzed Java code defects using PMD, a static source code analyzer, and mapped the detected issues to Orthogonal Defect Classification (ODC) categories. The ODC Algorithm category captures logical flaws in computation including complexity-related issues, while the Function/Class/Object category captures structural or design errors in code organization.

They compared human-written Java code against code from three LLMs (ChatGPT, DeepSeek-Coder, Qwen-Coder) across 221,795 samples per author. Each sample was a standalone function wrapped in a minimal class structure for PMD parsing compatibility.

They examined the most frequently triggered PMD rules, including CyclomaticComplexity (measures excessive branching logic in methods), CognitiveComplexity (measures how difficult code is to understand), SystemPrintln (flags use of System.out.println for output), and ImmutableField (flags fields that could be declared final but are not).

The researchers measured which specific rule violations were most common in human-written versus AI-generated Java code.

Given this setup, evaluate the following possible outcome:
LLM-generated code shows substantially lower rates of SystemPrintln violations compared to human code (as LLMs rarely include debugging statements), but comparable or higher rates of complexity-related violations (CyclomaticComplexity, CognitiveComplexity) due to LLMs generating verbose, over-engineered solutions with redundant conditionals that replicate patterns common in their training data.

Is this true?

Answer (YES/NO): NO